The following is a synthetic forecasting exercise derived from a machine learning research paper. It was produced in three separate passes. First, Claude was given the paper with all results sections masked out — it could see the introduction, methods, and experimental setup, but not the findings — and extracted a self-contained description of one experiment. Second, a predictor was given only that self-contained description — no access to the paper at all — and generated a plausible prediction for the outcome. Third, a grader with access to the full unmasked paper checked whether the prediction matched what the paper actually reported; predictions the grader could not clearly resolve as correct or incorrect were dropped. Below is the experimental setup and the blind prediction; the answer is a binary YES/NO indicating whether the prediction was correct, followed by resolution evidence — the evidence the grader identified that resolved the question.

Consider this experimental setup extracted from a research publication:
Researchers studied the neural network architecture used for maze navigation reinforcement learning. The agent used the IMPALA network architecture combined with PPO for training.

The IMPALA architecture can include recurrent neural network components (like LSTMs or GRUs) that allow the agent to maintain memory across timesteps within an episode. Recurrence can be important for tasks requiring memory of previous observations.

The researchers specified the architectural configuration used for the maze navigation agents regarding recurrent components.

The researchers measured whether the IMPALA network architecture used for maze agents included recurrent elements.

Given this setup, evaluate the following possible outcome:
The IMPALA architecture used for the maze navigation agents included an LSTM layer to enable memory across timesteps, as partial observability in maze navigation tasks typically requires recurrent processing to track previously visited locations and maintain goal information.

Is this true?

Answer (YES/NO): NO